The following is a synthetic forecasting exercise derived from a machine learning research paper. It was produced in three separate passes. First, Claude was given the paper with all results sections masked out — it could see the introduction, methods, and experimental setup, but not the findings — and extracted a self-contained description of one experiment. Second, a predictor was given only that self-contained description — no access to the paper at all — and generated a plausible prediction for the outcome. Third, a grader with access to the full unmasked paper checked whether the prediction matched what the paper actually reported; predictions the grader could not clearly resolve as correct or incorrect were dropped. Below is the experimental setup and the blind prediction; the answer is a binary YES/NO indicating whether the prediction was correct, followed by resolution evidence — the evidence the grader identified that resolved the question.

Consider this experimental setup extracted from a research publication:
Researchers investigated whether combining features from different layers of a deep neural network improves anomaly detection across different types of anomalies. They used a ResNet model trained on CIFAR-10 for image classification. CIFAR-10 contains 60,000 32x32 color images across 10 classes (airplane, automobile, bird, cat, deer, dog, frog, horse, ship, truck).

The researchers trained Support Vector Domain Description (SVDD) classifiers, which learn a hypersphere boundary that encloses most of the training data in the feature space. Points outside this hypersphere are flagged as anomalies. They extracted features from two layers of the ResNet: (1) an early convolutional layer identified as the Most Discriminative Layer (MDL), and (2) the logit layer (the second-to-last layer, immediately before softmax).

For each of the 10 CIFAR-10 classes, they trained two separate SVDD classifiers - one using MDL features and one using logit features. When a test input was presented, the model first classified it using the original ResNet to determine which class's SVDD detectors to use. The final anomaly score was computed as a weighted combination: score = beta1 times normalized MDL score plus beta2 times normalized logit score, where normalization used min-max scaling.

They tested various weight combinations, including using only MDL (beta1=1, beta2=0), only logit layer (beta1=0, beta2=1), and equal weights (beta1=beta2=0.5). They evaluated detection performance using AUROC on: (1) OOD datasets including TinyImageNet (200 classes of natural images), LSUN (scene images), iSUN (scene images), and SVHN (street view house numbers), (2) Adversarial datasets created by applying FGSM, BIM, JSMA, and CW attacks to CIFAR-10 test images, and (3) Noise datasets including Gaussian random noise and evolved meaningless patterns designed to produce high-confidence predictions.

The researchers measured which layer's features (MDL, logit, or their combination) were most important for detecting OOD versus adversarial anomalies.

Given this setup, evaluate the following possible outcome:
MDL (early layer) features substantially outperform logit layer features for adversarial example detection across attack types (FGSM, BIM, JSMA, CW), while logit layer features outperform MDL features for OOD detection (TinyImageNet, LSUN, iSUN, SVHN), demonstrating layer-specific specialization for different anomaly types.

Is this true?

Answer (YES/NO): NO